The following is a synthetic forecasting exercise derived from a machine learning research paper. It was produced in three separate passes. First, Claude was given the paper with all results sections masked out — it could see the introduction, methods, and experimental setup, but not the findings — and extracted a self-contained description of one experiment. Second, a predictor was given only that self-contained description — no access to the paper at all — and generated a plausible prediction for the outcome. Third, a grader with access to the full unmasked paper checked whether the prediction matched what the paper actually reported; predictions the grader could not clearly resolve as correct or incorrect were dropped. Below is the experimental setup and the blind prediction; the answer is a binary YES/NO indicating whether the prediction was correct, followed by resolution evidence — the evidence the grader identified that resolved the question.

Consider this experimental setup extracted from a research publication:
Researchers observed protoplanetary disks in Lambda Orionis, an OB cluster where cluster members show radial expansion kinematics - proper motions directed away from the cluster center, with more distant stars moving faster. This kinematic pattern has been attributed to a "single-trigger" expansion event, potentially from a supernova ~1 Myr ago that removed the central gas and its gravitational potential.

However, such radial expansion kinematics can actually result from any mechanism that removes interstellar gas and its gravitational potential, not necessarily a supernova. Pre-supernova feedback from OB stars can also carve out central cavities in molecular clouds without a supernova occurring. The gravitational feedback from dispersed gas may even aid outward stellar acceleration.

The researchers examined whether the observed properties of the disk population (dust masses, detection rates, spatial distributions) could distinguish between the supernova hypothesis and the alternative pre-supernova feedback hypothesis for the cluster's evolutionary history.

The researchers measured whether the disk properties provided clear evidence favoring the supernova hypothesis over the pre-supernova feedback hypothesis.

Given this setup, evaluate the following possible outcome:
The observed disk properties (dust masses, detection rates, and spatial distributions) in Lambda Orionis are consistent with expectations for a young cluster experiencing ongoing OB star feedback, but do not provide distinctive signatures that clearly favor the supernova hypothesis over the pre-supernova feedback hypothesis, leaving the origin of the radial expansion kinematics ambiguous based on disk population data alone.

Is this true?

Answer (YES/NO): YES